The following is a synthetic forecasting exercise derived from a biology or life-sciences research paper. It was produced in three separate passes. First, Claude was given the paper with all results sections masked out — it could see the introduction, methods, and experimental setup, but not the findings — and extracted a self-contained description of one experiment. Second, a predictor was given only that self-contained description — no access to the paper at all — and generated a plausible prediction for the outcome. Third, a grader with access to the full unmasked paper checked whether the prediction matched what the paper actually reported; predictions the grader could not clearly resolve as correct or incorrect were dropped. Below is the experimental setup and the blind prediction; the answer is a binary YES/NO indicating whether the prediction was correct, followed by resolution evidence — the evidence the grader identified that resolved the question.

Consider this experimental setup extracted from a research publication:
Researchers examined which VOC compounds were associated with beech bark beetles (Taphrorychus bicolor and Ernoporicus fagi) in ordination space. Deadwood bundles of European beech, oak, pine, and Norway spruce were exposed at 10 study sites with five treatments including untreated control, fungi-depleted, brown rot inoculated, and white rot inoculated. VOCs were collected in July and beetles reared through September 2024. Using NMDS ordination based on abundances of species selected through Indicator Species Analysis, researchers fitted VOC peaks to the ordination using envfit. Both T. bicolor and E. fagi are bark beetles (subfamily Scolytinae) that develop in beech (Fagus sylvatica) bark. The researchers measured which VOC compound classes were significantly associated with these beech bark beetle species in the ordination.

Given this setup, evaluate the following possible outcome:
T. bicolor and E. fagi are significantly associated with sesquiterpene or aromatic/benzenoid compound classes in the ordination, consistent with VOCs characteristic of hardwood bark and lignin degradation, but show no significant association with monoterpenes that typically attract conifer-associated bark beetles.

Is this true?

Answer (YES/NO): YES